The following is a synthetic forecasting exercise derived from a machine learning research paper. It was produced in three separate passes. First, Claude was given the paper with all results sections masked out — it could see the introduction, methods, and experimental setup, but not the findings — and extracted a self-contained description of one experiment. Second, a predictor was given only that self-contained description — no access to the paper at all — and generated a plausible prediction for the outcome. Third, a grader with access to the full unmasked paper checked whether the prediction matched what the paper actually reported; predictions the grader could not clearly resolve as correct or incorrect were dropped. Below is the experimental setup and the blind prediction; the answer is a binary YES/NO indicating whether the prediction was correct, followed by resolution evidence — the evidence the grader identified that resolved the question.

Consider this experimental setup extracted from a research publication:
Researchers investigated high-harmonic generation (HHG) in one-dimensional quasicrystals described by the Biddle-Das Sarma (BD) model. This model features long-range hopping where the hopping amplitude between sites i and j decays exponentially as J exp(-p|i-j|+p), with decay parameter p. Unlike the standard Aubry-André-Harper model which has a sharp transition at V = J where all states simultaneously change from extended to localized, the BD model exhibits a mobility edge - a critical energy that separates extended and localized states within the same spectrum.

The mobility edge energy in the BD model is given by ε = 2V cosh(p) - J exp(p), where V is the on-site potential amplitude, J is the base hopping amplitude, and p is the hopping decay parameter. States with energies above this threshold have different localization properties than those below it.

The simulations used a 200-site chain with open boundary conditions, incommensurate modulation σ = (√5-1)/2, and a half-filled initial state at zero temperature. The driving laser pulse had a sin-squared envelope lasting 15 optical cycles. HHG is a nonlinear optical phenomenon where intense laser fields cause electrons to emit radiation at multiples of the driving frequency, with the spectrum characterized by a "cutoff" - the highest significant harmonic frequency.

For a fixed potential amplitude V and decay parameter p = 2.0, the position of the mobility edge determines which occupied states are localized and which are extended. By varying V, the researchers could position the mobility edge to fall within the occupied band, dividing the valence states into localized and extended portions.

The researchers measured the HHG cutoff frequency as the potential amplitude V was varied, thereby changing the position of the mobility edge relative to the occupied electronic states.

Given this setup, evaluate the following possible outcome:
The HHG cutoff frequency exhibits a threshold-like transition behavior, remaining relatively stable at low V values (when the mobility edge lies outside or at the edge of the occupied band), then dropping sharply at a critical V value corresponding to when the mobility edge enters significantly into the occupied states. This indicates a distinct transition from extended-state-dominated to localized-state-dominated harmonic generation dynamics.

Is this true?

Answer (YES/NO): NO